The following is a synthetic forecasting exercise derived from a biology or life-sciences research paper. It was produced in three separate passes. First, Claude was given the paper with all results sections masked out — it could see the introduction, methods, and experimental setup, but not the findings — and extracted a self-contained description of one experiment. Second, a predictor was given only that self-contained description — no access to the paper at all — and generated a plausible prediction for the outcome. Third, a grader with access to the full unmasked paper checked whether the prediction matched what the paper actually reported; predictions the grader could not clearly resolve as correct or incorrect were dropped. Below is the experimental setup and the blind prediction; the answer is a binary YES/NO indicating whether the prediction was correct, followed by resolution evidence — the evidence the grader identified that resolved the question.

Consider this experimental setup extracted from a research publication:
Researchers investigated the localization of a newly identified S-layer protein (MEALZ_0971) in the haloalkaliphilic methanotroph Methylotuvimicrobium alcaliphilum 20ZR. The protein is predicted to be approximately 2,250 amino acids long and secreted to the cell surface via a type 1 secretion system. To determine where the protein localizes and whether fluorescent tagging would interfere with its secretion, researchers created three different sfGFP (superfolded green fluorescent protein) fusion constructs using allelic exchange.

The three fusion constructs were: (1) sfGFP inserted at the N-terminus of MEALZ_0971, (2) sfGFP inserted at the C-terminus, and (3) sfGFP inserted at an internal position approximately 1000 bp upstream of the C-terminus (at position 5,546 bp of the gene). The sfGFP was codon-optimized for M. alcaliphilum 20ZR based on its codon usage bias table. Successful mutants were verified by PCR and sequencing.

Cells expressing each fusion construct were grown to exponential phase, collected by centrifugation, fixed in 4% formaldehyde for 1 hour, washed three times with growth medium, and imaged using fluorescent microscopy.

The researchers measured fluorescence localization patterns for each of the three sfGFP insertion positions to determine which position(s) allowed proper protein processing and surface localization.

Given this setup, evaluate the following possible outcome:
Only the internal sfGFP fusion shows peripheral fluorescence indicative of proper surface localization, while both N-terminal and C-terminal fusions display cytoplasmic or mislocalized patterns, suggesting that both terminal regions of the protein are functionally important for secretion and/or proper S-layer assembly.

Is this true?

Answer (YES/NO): NO